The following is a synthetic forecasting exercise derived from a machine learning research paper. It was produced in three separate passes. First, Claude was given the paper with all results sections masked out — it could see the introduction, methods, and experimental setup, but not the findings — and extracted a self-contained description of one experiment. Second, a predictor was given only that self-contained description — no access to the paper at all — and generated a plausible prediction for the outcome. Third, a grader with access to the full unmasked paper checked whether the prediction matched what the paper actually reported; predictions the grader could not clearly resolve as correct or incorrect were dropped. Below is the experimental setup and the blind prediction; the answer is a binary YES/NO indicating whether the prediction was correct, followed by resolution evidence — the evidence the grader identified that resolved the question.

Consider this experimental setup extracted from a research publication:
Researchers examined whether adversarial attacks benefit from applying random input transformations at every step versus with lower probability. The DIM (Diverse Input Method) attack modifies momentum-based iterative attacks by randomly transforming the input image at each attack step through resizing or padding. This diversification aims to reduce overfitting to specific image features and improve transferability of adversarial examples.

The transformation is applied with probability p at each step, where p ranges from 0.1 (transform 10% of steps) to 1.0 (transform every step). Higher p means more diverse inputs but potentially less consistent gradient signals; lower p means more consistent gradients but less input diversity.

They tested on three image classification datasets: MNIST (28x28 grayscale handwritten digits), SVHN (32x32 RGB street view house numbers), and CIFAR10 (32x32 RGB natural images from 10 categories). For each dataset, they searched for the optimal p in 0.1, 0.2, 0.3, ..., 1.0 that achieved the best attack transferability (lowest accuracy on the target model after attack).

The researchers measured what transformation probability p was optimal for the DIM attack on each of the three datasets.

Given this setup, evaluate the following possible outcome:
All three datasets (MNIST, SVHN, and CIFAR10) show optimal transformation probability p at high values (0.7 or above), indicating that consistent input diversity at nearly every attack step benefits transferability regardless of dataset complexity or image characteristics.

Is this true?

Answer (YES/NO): NO